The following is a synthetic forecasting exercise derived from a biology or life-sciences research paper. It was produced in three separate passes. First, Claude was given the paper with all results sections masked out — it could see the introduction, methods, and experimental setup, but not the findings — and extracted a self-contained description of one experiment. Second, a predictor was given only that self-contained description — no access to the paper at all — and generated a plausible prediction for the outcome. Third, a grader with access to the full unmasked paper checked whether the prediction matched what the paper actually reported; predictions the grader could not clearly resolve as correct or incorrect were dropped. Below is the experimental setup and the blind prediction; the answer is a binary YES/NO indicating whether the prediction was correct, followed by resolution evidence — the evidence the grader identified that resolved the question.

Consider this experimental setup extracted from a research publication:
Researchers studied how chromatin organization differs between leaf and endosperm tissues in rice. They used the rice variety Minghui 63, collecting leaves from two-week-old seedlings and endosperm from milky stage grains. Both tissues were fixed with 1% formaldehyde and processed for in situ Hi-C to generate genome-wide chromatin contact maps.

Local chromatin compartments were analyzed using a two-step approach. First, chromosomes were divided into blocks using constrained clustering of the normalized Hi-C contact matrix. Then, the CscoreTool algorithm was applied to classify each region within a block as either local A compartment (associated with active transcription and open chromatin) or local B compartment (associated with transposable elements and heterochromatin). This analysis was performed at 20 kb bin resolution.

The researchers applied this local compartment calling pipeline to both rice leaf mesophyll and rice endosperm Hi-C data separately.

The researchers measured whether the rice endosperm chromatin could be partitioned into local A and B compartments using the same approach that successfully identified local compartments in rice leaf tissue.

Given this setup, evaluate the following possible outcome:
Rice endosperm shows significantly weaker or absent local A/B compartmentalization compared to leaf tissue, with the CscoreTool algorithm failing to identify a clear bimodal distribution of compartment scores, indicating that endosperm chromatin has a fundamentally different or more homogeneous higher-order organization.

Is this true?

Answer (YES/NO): YES